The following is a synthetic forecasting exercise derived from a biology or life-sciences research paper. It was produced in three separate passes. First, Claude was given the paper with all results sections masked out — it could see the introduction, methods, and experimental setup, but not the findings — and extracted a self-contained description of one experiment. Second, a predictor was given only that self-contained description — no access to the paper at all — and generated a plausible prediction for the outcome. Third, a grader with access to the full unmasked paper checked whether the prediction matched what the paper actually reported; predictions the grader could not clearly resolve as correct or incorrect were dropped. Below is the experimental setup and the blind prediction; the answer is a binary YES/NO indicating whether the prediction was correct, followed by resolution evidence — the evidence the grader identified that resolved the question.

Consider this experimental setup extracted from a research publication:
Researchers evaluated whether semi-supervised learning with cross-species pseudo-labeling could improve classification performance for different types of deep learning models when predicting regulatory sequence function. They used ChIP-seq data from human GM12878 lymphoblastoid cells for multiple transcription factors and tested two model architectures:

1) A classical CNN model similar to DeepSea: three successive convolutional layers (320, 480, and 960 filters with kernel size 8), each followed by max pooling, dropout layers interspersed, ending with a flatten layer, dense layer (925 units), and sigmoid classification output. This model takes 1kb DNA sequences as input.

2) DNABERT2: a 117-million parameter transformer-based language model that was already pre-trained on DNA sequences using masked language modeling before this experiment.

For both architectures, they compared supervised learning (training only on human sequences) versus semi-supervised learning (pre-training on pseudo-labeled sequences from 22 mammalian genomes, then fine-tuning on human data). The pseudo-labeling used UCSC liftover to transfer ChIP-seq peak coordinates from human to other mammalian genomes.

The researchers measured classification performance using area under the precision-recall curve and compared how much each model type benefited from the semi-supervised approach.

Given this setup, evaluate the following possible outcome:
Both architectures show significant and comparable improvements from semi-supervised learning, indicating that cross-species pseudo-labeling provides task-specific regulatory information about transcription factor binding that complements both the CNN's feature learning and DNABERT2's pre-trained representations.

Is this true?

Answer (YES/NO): NO